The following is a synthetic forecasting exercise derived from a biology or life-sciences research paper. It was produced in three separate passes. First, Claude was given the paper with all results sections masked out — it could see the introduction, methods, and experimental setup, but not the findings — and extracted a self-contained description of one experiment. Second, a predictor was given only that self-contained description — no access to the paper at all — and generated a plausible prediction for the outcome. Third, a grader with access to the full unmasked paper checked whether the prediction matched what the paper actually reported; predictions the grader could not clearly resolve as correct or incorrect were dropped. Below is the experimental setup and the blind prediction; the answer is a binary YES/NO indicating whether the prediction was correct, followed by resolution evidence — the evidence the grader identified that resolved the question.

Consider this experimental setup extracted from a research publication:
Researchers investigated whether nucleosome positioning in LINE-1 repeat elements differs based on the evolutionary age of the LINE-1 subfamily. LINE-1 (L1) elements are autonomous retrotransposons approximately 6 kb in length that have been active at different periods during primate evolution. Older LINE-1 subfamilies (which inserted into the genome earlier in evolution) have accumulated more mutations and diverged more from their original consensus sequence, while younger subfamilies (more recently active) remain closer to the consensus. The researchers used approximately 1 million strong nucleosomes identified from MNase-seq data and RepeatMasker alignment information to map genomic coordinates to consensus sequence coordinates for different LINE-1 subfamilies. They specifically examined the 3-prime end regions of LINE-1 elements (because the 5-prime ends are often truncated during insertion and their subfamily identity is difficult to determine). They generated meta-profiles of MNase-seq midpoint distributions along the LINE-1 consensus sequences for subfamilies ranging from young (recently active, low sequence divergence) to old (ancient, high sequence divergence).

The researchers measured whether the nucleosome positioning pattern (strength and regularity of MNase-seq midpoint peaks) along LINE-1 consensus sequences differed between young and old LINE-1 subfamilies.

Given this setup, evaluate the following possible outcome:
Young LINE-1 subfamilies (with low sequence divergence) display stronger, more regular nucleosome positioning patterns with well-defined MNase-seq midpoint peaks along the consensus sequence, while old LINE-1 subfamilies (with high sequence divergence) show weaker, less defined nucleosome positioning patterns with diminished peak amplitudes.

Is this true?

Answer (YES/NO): YES